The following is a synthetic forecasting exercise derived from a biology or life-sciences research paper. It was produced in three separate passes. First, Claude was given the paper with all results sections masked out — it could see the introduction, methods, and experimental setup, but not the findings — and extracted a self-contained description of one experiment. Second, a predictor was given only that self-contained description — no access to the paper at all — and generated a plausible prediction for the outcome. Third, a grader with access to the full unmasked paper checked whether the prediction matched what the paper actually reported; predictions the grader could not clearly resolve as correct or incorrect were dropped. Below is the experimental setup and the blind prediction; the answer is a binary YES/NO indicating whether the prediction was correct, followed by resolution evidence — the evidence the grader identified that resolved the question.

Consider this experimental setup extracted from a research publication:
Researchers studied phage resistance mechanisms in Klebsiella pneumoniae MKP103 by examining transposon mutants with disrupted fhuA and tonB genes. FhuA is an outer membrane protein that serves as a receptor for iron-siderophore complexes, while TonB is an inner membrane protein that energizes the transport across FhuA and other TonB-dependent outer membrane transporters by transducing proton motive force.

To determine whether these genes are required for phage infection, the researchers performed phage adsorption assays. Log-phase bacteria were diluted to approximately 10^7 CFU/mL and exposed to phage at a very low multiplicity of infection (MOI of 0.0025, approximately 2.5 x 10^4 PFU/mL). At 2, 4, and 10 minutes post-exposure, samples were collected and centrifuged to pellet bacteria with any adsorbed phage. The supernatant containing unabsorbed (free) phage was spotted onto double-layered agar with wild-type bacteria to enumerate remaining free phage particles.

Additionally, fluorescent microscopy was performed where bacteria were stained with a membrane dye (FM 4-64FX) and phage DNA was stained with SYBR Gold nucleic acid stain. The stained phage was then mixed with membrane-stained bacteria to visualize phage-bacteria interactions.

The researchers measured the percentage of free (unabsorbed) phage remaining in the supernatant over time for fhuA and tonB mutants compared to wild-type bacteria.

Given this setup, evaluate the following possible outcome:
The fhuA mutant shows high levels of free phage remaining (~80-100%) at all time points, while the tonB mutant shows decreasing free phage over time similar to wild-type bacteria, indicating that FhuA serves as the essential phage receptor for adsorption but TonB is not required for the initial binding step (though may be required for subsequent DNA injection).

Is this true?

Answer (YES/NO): NO